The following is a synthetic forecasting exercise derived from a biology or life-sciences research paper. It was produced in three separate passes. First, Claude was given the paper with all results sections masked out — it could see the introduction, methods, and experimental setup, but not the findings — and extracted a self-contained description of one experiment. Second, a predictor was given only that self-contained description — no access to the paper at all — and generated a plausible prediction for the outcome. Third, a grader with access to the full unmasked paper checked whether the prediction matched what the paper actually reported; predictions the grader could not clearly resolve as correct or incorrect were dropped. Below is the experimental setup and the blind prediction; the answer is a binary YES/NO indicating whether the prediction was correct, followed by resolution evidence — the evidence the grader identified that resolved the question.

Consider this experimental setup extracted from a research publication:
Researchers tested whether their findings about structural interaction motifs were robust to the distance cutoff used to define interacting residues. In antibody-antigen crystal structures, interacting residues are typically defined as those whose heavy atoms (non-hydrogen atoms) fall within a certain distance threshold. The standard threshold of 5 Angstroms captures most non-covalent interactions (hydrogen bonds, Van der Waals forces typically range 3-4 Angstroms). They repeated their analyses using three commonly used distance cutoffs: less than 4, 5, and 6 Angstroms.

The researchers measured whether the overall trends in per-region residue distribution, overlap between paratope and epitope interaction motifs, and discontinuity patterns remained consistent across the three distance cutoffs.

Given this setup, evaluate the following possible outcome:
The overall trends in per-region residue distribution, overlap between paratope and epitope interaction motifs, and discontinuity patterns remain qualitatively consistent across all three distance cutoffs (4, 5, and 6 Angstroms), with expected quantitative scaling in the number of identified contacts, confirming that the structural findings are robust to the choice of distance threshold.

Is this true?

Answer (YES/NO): YES